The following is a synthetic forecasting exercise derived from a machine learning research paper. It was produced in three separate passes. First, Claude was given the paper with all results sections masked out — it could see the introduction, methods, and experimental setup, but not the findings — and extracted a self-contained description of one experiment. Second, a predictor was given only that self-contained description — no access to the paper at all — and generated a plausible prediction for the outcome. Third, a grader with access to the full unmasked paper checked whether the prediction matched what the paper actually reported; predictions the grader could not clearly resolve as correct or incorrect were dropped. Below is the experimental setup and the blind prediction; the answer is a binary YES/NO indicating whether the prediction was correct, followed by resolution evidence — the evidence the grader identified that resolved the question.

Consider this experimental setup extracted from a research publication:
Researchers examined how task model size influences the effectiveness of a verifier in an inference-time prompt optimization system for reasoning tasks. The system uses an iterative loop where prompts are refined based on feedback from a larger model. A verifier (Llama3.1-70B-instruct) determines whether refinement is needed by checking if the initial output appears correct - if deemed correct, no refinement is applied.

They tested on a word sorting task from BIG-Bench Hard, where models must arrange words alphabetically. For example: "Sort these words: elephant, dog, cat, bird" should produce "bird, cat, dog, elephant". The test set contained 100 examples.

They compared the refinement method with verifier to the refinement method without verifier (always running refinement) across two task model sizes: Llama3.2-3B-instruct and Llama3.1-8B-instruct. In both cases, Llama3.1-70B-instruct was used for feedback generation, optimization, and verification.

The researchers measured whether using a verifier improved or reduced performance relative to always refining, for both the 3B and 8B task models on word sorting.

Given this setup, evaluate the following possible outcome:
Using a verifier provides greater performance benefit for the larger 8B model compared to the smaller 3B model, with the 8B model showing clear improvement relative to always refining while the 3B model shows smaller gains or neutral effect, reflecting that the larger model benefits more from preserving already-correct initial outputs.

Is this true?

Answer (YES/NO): NO